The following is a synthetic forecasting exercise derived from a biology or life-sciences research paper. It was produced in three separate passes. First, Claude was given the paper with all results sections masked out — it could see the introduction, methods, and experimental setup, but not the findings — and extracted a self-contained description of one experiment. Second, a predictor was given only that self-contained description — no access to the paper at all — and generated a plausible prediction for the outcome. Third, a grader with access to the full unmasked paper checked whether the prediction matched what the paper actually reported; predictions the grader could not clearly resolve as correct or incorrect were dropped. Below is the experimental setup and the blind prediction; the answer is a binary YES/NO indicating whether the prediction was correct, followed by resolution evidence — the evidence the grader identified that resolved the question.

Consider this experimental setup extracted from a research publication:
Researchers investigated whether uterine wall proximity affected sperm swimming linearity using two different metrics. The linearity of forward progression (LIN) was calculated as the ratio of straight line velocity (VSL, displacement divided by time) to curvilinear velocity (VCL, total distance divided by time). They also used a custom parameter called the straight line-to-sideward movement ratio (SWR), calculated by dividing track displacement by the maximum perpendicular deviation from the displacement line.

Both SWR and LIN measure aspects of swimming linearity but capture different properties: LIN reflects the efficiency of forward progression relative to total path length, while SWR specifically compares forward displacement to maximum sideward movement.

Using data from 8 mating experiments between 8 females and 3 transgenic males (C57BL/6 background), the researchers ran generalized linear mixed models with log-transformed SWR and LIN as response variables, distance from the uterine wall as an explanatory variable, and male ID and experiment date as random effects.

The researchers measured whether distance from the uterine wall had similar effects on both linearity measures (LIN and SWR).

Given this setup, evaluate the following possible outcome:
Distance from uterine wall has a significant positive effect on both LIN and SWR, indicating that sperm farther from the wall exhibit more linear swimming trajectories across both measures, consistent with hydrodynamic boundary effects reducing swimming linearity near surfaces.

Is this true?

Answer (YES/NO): NO